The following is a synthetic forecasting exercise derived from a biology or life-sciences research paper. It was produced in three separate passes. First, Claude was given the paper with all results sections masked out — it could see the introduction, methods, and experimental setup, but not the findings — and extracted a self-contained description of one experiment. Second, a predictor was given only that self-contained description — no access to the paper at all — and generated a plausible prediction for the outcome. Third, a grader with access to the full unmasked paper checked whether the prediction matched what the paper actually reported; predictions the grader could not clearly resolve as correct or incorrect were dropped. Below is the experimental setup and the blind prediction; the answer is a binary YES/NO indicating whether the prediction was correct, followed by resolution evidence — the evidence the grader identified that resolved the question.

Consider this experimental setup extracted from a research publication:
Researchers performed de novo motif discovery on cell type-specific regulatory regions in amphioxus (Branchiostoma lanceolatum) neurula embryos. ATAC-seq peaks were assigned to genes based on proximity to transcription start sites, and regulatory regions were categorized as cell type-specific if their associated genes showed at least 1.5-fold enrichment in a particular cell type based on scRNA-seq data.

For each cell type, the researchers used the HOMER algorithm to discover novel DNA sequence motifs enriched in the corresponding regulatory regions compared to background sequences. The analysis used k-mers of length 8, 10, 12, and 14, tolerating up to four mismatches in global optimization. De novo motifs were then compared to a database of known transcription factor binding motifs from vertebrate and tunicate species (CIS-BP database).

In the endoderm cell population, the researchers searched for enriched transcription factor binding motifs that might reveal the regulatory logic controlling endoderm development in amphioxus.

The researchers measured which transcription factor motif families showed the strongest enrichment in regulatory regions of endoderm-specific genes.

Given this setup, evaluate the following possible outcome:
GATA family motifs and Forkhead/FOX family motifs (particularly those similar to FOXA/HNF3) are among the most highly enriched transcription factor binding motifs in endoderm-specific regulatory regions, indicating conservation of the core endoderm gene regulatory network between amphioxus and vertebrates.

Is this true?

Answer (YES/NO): NO